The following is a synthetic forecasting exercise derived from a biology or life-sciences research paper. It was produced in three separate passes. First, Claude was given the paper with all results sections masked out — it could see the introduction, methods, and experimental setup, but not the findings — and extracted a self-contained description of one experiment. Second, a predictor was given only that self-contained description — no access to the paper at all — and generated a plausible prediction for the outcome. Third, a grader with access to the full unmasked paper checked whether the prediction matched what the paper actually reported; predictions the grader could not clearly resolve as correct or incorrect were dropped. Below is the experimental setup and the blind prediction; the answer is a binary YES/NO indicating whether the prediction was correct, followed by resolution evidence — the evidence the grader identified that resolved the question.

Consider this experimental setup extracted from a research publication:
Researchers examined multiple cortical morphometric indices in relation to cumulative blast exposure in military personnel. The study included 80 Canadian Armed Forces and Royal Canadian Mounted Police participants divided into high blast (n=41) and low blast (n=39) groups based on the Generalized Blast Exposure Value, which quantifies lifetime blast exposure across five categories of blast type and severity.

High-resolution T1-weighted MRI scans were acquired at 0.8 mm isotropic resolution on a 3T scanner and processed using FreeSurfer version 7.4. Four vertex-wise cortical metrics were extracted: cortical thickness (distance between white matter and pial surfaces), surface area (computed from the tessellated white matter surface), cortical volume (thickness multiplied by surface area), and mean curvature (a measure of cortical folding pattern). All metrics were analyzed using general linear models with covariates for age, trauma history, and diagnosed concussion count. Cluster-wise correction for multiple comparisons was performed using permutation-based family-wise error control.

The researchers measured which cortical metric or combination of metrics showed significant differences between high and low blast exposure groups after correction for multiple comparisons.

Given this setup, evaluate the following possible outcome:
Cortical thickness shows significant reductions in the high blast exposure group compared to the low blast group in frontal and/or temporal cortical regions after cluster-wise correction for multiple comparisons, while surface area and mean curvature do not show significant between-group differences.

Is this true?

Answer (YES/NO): NO